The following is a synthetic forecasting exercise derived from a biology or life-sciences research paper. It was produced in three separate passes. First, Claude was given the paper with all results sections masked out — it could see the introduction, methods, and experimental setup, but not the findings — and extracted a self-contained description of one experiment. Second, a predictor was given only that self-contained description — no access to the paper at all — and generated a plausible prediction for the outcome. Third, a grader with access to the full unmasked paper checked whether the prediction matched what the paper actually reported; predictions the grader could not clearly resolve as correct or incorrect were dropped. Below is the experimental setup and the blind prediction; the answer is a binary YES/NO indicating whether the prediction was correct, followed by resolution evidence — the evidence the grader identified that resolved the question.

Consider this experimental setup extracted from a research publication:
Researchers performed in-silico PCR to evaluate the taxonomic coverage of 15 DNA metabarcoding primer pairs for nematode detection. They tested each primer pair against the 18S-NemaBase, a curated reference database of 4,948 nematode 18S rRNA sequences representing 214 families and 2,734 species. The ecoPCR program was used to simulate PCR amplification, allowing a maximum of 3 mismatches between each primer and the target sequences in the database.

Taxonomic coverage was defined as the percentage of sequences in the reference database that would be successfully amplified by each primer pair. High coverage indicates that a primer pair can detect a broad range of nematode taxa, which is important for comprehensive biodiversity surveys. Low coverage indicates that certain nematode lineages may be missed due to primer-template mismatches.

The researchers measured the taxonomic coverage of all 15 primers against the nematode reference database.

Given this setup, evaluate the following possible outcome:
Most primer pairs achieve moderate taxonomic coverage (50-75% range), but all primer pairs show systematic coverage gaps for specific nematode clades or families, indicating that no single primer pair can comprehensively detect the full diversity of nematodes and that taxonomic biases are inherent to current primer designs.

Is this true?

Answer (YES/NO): NO